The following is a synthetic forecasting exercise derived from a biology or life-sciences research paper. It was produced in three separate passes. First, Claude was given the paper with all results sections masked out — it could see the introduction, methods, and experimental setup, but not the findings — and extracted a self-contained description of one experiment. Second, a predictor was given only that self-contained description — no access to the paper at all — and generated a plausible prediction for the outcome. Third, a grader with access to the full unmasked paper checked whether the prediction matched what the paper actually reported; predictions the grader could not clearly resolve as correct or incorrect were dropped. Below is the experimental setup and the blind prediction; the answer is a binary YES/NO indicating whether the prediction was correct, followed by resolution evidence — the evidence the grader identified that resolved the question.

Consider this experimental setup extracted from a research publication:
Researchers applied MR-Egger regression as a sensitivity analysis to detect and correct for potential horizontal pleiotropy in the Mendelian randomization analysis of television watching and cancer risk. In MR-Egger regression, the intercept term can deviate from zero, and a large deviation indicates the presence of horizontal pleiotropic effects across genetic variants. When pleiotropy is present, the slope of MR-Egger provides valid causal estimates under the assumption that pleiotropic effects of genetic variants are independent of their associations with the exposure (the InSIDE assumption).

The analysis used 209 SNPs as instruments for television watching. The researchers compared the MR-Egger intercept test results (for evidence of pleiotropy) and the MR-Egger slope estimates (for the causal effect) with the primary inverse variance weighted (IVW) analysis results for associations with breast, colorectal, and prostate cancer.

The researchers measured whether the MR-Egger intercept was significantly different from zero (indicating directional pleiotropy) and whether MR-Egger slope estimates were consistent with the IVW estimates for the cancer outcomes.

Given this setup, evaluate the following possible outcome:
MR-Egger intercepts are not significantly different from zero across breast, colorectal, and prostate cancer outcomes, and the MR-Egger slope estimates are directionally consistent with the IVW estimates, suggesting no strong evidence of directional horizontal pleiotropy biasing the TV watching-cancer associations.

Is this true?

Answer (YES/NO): YES